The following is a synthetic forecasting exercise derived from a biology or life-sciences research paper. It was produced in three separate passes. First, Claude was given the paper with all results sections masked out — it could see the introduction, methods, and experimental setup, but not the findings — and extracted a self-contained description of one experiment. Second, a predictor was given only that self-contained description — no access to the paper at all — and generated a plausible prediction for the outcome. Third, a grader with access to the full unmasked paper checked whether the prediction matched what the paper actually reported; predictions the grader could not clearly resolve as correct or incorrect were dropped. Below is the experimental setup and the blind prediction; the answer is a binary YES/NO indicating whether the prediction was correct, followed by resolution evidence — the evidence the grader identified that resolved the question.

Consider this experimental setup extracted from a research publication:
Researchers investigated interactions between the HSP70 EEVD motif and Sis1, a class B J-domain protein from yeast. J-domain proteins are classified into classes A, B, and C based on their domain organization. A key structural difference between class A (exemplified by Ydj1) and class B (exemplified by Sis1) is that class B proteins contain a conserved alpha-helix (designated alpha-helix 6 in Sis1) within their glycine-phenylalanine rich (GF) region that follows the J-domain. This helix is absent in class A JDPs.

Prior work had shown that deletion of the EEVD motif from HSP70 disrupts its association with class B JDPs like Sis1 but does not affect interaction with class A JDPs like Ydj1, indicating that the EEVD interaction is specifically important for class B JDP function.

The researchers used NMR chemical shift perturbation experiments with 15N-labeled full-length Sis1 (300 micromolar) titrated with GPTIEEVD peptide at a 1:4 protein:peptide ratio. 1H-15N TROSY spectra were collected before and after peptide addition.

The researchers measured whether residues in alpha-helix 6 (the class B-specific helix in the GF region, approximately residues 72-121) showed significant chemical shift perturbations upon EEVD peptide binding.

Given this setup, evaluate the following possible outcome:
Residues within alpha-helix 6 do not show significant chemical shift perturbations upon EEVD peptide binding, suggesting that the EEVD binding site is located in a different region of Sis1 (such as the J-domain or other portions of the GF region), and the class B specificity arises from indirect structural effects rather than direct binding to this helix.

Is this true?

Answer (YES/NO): YES